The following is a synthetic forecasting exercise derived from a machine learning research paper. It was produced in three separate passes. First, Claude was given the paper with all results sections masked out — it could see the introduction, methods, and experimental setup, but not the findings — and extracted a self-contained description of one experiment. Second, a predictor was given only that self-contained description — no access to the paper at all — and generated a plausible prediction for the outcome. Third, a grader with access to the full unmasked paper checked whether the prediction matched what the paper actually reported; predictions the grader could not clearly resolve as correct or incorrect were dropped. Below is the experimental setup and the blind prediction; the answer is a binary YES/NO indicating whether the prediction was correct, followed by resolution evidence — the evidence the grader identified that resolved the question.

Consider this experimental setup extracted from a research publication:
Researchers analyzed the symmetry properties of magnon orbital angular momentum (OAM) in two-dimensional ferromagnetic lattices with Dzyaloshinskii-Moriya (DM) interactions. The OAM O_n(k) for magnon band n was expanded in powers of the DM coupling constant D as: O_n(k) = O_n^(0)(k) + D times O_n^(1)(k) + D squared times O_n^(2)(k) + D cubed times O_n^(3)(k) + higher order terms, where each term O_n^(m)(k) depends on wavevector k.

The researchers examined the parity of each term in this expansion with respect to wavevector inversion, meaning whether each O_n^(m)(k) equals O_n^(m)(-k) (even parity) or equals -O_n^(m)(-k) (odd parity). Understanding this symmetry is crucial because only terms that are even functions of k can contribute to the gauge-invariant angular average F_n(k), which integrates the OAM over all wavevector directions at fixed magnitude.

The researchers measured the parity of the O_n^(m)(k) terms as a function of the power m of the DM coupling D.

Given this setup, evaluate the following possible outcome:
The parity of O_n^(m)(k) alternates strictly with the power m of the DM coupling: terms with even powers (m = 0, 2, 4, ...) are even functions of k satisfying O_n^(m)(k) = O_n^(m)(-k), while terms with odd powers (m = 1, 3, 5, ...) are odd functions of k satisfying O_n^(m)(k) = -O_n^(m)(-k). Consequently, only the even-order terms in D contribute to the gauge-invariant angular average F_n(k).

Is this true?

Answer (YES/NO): NO